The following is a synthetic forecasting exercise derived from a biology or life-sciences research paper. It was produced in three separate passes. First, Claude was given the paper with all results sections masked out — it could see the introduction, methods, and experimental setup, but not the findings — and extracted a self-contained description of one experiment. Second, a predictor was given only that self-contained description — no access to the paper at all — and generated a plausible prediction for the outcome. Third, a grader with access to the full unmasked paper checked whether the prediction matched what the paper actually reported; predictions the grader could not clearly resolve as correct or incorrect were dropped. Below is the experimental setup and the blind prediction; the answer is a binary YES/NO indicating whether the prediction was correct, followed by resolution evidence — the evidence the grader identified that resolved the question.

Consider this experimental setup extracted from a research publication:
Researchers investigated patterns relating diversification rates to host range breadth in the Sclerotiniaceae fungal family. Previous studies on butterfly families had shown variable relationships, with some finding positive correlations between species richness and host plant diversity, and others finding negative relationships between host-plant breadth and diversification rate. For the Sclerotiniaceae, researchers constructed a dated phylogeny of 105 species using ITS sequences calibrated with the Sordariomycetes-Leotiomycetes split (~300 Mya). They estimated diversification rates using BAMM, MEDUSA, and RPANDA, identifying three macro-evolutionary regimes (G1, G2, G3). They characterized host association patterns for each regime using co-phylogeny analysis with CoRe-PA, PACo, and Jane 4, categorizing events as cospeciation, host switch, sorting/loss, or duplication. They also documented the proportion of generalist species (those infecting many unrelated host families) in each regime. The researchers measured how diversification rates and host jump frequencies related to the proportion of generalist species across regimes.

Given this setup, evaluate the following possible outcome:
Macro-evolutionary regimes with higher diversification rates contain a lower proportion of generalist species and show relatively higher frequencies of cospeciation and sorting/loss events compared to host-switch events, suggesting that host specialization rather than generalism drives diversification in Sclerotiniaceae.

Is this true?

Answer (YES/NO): NO